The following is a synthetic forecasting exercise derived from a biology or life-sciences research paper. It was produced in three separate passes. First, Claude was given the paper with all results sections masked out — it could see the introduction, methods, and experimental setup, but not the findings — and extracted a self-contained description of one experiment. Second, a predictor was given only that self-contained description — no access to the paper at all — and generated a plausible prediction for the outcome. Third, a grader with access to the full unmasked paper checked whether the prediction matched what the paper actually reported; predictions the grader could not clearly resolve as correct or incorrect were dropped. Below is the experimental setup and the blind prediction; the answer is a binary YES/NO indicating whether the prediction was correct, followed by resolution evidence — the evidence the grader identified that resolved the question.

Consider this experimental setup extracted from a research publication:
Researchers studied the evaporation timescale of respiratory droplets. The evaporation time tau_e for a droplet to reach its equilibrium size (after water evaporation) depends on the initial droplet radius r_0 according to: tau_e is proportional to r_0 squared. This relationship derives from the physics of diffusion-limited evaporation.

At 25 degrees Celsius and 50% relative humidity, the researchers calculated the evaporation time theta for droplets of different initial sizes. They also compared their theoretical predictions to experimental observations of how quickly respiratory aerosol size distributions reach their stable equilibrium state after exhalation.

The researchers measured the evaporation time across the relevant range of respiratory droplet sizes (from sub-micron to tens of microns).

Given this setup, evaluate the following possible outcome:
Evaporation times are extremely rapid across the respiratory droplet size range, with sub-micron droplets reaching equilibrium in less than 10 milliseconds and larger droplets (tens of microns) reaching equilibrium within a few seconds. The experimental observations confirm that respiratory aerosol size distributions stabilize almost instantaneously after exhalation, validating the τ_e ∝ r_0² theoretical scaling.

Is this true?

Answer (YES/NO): NO